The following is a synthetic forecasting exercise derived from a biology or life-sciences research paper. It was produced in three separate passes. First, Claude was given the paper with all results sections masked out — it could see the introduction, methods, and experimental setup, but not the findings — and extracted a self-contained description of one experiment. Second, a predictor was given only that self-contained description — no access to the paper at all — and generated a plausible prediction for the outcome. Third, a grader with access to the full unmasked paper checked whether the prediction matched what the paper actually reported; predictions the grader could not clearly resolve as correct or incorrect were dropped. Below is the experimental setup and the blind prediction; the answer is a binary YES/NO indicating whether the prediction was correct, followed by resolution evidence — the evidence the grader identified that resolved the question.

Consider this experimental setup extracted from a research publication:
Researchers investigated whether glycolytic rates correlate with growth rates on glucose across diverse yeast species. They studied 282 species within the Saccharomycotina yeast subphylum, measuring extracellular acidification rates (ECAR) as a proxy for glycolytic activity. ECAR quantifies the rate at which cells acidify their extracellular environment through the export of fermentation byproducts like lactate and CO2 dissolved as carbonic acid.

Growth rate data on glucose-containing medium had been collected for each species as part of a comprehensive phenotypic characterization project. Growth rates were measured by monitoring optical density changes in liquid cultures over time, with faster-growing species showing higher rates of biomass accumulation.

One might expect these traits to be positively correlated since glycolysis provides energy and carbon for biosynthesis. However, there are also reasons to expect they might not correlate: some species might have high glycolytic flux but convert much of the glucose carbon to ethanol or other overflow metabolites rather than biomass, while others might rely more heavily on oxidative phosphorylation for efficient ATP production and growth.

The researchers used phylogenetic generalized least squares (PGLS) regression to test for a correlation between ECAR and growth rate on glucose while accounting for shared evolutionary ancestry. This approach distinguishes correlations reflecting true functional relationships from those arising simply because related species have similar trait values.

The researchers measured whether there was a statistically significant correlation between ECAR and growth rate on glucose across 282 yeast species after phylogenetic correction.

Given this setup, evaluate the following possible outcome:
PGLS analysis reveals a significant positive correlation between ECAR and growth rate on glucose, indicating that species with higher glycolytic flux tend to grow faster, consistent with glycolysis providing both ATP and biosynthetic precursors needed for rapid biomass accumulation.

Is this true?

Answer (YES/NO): NO